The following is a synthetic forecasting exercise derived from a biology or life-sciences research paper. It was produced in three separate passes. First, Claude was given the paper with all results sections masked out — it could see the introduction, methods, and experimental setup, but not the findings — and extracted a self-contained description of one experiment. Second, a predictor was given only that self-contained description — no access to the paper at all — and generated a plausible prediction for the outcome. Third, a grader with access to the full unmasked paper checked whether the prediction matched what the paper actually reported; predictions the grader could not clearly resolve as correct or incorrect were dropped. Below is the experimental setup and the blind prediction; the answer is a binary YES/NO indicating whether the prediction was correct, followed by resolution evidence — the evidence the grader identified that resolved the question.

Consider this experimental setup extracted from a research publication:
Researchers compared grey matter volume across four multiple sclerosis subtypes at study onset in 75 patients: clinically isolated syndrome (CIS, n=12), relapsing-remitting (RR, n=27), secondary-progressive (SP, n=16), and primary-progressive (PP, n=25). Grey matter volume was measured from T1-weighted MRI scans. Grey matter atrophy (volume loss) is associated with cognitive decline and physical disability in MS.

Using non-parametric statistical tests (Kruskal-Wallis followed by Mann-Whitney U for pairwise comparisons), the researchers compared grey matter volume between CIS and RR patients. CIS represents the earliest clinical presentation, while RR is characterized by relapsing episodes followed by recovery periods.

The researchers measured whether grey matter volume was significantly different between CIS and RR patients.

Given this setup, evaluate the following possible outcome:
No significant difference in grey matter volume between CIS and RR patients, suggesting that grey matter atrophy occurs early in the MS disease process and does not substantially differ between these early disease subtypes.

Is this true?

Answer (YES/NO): YES